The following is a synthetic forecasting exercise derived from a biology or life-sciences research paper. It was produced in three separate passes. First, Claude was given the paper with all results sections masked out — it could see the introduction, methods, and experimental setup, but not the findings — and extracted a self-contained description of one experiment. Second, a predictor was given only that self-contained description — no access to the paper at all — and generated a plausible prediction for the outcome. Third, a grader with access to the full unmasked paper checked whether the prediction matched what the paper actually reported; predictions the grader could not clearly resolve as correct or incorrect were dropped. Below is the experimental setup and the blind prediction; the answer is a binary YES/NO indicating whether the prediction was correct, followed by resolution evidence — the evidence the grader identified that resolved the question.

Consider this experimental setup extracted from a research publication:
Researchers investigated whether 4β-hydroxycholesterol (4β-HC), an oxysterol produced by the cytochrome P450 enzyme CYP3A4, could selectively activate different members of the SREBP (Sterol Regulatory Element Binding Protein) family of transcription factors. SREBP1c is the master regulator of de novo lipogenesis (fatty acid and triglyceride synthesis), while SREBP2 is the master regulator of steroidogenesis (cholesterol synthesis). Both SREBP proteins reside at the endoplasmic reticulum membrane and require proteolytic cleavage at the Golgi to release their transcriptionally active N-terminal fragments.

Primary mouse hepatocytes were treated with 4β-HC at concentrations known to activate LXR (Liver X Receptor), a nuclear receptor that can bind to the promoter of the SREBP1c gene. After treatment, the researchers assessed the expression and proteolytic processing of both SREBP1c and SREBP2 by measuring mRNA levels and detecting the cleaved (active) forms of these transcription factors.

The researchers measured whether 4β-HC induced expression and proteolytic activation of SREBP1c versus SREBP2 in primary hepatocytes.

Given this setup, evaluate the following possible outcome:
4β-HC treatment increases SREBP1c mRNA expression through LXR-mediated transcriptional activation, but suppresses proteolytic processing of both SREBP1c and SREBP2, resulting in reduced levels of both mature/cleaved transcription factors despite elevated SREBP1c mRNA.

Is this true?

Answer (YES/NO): NO